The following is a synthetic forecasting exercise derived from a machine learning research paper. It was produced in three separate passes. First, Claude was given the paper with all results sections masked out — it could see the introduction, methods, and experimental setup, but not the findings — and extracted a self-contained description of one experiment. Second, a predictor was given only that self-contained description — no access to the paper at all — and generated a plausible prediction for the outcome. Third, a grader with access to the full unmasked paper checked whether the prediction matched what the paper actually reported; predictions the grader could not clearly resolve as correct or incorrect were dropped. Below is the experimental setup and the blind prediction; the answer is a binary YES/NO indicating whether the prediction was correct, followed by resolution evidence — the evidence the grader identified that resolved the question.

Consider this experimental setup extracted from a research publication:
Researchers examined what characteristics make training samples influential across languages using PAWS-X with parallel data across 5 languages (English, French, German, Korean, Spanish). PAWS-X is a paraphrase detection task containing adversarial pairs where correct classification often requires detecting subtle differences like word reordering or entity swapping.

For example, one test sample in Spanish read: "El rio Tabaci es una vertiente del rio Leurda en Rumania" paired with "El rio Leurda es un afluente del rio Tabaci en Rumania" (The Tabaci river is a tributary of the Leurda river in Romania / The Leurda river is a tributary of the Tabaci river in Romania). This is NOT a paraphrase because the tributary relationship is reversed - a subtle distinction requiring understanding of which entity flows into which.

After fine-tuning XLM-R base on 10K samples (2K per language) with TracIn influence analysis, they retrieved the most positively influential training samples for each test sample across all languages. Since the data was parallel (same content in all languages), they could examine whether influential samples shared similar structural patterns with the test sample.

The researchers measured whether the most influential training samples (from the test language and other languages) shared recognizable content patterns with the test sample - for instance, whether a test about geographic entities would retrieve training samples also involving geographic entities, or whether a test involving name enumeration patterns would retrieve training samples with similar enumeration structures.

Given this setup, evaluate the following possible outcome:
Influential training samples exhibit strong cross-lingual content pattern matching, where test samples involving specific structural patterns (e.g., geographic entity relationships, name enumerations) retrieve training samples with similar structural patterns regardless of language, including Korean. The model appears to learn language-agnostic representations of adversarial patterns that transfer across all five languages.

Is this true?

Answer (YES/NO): NO